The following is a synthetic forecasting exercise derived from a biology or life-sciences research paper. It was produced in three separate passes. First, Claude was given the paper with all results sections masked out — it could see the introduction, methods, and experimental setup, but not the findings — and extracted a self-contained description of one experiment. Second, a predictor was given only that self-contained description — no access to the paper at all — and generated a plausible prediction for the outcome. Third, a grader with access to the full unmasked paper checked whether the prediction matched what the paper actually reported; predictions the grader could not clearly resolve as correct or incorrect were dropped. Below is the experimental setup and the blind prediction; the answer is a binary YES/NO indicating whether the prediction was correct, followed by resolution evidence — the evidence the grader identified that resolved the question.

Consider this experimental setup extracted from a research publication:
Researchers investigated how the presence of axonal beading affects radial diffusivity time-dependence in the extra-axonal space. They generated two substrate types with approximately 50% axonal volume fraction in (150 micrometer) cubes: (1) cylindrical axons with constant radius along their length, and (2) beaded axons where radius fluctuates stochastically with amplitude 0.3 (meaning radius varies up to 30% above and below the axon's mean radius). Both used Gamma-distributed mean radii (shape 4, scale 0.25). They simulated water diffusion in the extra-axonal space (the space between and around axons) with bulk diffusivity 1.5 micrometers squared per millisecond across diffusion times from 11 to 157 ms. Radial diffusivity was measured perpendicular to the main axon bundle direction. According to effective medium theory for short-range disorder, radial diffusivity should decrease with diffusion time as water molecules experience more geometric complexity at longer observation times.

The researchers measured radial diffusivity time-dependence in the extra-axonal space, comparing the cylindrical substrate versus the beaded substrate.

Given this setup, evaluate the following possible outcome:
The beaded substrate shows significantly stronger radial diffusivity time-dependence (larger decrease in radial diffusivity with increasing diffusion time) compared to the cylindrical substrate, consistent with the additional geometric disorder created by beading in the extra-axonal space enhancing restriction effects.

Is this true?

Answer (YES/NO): NO